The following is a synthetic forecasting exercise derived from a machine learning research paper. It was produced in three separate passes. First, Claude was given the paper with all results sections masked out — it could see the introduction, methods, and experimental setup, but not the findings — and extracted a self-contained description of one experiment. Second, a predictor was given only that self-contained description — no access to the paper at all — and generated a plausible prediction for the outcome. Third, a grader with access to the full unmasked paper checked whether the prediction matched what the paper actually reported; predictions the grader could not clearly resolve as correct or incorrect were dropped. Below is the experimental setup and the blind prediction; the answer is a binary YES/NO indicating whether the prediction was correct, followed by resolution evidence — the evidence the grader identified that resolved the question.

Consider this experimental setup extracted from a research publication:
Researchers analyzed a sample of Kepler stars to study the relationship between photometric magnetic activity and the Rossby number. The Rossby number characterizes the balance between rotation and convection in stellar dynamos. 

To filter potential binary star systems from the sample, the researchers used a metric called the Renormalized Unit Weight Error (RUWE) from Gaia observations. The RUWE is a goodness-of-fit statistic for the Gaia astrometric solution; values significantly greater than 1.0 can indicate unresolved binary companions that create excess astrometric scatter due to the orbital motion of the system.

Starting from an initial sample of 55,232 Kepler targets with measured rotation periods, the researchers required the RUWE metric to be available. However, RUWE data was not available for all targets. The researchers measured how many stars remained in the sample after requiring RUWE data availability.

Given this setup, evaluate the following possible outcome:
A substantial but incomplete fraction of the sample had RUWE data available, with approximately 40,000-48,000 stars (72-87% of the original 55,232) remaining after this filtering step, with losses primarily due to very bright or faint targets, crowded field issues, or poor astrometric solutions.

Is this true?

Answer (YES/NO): NO